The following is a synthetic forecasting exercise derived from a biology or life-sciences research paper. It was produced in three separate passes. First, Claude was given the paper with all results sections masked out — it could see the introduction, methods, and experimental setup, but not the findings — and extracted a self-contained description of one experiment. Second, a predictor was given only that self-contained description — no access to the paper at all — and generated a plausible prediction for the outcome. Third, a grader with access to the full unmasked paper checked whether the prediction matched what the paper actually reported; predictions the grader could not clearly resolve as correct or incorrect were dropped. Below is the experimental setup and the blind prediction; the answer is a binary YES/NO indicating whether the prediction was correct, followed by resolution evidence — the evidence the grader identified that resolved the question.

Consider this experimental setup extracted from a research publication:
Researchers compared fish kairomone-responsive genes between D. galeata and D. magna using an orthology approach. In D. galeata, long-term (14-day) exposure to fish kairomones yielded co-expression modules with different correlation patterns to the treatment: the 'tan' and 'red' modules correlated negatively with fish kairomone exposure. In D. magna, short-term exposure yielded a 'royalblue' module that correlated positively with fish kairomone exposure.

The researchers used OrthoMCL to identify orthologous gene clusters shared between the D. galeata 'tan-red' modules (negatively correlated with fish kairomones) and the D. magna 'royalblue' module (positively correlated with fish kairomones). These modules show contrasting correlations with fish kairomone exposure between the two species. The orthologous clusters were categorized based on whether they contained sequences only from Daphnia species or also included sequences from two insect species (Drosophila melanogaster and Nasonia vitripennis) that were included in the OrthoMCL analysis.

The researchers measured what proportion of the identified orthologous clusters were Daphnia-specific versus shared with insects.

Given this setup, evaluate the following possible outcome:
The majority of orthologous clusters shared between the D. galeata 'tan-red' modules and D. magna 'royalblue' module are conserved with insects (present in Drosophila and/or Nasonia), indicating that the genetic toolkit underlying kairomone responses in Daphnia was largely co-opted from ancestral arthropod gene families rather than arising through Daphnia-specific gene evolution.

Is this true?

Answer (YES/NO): NO